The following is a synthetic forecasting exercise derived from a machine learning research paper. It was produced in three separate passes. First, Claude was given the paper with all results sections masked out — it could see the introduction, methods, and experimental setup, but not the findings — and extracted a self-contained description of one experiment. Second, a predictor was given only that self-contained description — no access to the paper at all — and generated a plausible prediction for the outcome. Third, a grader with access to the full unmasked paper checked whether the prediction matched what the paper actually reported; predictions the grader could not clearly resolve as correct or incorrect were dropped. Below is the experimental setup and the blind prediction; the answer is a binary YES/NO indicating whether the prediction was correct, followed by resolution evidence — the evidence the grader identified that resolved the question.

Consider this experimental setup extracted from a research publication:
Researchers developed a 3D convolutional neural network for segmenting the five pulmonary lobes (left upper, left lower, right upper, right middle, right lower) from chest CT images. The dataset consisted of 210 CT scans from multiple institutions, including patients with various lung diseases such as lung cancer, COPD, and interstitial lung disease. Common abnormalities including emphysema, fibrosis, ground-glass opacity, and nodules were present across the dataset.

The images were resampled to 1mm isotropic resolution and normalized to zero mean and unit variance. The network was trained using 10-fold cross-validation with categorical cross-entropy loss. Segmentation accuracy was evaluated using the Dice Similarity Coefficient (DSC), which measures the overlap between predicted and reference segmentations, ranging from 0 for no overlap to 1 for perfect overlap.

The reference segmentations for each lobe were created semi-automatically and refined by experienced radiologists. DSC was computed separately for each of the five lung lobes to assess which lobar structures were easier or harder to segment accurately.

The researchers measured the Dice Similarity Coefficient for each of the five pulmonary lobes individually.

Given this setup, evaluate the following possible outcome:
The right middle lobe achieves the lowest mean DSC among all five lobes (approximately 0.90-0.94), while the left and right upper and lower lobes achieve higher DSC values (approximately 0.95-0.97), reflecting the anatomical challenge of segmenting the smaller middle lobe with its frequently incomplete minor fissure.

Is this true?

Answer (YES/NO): YES